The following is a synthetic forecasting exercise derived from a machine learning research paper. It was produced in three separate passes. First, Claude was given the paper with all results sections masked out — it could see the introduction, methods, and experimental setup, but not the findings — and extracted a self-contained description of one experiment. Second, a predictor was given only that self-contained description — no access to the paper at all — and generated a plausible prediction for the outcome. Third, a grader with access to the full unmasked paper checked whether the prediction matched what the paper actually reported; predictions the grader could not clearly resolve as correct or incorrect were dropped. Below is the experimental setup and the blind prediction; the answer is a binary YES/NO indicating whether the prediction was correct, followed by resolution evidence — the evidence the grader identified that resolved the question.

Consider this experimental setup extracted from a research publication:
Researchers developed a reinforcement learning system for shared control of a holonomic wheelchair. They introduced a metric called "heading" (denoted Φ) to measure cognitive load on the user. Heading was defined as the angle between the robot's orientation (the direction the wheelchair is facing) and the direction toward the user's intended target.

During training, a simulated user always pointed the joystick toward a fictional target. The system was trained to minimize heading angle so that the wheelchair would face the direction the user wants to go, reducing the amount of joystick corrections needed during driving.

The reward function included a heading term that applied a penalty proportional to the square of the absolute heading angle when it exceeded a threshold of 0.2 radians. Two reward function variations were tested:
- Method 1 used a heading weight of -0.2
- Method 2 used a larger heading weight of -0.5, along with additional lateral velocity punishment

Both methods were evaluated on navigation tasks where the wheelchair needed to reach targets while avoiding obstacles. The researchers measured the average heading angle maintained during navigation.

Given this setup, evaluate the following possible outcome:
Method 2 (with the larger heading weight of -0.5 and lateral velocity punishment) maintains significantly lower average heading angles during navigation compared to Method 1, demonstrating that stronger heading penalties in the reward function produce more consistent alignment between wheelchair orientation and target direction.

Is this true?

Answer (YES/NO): NO